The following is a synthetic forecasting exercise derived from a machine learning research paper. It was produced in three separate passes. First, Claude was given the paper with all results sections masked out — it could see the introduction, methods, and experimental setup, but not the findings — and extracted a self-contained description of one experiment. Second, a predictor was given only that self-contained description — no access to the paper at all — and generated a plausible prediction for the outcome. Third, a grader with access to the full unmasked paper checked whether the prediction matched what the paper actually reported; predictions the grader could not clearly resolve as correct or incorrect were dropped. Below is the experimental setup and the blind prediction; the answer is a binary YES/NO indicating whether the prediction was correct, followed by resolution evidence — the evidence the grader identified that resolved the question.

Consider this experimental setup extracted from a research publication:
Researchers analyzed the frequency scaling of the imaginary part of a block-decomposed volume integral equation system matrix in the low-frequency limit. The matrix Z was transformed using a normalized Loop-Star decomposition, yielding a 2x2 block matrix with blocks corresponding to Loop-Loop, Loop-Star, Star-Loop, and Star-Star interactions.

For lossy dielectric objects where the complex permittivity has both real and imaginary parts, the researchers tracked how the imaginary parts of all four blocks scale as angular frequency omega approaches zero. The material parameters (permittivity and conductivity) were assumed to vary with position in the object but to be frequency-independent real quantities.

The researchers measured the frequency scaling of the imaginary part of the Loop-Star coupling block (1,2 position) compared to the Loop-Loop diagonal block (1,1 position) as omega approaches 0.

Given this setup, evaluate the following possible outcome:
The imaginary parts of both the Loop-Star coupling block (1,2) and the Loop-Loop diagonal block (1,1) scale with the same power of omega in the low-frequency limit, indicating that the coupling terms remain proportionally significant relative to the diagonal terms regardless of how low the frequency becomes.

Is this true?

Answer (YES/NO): NO